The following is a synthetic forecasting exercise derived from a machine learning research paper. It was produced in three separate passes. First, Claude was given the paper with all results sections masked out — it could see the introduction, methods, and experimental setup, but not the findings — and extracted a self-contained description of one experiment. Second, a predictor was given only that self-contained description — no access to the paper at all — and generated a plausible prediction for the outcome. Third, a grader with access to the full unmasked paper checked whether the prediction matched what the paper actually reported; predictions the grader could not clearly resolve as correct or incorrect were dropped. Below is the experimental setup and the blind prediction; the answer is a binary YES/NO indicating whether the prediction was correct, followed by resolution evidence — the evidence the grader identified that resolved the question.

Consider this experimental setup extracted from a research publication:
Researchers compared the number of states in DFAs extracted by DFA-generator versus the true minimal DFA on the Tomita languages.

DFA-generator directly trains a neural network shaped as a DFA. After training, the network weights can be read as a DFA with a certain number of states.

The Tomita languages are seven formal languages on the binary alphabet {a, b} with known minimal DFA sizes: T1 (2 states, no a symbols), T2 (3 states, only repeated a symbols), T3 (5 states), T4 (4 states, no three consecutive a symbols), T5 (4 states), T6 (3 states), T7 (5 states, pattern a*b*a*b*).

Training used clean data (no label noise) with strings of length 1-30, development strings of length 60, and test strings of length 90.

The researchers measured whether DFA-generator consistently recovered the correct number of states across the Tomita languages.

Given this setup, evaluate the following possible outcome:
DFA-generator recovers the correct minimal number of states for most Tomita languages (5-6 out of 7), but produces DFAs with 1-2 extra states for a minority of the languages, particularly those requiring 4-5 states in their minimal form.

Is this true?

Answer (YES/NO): NO